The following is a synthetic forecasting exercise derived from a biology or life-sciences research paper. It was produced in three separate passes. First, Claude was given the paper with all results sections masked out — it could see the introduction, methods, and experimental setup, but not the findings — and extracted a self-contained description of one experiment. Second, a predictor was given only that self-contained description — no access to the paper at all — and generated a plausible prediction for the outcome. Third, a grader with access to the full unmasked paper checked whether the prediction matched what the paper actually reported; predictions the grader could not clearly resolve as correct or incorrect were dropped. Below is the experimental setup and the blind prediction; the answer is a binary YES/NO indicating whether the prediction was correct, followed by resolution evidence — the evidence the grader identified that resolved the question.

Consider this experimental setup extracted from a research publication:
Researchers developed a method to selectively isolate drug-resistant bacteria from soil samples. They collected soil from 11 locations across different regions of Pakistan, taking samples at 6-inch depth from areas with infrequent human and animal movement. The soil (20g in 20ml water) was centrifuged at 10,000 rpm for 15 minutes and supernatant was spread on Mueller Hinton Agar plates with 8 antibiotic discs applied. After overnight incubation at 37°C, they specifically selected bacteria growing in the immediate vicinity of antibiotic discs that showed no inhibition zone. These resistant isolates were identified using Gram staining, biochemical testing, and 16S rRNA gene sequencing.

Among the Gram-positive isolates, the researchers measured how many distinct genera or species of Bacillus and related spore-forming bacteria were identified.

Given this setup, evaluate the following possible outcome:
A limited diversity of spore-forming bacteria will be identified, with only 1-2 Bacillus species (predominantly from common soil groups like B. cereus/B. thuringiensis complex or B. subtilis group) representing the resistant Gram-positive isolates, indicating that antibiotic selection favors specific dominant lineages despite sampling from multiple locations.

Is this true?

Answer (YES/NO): NO